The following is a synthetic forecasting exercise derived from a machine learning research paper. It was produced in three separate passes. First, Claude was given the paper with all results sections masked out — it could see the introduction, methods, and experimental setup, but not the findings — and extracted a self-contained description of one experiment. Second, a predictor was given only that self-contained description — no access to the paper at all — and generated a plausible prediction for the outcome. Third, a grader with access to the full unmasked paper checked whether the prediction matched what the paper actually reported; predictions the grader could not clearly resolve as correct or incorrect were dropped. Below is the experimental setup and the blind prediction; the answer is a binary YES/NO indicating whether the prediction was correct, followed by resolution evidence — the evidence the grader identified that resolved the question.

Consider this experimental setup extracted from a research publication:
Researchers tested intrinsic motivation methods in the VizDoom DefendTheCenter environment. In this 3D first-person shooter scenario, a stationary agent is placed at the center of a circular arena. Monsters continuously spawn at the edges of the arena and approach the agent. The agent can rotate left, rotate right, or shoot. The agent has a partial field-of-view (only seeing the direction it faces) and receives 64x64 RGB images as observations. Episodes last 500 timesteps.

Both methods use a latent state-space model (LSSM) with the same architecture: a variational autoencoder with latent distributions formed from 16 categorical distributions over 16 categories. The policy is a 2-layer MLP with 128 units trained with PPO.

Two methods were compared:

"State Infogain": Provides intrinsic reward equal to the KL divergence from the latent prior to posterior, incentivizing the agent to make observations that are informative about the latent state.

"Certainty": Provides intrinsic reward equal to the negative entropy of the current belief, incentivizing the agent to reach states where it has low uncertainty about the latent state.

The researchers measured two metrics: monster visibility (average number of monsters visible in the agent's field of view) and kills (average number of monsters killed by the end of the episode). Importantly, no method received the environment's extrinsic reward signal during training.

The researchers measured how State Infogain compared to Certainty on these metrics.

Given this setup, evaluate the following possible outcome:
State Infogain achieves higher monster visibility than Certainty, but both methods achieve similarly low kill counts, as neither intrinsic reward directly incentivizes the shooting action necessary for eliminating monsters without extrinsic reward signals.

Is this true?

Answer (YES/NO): NO